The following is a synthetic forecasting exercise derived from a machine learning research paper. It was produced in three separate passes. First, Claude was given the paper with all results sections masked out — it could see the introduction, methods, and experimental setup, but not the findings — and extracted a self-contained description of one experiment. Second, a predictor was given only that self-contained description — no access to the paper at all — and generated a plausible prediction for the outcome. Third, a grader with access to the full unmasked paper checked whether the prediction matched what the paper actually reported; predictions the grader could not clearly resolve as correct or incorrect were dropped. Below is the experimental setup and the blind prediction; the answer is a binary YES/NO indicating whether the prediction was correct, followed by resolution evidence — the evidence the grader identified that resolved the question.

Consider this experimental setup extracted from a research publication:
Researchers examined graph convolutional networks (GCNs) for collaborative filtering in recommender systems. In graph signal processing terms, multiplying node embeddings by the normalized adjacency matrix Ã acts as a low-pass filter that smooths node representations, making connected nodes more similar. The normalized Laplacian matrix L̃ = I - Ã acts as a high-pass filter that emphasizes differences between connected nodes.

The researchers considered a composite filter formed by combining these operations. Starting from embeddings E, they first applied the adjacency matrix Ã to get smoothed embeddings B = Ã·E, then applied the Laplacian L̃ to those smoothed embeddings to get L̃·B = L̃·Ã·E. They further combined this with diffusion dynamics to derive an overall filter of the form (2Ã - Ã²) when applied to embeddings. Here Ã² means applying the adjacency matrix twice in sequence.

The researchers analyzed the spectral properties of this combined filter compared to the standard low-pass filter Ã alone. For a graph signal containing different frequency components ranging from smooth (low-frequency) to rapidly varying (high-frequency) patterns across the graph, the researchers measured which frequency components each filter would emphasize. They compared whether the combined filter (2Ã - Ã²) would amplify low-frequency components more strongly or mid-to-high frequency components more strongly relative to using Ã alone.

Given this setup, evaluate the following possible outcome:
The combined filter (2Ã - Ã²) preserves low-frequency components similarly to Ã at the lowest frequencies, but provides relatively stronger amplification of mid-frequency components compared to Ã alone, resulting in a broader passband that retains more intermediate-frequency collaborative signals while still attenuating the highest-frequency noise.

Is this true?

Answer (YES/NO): NO